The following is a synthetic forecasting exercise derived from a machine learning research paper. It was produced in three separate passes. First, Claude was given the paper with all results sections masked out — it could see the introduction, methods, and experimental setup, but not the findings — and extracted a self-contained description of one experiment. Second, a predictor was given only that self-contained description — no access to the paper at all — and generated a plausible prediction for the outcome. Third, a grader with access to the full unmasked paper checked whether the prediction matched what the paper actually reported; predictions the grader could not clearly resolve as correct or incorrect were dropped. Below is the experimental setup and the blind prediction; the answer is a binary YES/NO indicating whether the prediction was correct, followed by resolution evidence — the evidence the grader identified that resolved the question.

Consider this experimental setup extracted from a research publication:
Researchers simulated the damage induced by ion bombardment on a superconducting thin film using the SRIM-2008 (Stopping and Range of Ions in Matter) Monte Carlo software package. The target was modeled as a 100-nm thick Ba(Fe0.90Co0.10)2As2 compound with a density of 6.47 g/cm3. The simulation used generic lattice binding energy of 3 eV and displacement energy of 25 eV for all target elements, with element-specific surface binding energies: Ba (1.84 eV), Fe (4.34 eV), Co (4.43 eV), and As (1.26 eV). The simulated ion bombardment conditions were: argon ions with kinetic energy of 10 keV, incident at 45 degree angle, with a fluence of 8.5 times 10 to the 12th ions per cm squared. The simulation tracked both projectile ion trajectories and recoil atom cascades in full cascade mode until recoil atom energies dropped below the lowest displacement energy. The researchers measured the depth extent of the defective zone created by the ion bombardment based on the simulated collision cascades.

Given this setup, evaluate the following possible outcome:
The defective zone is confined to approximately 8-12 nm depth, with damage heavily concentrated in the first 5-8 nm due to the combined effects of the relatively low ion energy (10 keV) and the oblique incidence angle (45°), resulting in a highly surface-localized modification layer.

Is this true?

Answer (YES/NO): NO